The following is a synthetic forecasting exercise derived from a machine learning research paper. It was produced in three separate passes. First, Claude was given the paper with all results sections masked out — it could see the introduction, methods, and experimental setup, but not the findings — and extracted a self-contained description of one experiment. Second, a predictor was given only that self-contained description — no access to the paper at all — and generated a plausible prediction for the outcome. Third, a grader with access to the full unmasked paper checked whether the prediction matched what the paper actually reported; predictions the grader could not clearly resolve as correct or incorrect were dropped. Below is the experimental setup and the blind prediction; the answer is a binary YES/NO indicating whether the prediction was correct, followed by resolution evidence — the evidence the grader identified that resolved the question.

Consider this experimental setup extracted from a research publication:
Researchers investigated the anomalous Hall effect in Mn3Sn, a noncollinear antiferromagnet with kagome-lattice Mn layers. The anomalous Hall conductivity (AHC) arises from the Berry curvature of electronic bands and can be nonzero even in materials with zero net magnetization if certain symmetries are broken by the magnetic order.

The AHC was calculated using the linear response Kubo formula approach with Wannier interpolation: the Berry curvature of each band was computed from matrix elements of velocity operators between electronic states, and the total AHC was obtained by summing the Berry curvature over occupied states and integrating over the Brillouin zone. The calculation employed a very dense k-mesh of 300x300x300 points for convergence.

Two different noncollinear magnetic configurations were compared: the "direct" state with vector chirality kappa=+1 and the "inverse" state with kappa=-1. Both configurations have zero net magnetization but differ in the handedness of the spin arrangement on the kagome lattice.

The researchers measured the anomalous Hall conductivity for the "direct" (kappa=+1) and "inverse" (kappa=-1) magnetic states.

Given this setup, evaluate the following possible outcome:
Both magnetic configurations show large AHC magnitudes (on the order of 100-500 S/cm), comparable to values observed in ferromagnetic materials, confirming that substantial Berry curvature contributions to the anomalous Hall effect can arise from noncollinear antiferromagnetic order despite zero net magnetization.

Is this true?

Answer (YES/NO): NO